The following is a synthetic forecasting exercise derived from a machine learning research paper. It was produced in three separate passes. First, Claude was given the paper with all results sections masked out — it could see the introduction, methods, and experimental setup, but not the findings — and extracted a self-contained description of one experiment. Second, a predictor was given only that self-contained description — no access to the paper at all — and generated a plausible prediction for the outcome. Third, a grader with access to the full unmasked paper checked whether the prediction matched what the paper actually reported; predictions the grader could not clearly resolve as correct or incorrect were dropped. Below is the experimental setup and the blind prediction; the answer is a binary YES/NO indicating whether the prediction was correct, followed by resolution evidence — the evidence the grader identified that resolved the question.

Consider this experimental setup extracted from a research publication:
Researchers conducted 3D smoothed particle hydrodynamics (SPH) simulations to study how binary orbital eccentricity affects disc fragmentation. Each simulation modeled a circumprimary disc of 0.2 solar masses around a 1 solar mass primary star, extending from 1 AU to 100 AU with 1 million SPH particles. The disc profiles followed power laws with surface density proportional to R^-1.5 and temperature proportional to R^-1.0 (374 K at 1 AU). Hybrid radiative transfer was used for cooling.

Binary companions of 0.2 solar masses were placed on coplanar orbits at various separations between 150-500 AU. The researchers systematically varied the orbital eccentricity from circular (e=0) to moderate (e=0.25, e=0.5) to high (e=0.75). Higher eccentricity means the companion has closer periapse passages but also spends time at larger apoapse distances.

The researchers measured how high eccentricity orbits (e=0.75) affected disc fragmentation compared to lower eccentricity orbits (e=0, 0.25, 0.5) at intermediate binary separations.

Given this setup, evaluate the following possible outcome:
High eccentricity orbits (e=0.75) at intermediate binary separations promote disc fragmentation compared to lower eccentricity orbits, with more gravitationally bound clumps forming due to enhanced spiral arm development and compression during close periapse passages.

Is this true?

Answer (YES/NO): NO